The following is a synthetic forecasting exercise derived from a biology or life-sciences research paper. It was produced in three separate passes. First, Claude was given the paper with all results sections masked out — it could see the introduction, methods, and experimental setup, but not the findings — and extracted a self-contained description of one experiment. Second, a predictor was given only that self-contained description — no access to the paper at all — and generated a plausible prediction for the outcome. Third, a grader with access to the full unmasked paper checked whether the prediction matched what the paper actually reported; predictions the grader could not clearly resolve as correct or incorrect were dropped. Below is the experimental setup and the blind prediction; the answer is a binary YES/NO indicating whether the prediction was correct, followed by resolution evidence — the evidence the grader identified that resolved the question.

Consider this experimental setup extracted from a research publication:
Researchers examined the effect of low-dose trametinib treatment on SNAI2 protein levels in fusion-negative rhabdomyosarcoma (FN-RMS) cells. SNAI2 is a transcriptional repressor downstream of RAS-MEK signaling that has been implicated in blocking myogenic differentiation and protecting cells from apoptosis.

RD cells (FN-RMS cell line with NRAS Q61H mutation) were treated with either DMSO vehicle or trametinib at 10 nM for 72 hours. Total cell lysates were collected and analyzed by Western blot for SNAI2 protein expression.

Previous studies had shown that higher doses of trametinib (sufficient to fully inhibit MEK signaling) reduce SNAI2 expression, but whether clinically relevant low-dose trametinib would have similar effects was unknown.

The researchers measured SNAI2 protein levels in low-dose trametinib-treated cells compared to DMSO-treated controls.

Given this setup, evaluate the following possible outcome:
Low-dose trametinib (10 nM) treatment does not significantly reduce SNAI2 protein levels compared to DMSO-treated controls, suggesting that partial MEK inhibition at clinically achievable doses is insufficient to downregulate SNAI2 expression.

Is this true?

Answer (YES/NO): NO